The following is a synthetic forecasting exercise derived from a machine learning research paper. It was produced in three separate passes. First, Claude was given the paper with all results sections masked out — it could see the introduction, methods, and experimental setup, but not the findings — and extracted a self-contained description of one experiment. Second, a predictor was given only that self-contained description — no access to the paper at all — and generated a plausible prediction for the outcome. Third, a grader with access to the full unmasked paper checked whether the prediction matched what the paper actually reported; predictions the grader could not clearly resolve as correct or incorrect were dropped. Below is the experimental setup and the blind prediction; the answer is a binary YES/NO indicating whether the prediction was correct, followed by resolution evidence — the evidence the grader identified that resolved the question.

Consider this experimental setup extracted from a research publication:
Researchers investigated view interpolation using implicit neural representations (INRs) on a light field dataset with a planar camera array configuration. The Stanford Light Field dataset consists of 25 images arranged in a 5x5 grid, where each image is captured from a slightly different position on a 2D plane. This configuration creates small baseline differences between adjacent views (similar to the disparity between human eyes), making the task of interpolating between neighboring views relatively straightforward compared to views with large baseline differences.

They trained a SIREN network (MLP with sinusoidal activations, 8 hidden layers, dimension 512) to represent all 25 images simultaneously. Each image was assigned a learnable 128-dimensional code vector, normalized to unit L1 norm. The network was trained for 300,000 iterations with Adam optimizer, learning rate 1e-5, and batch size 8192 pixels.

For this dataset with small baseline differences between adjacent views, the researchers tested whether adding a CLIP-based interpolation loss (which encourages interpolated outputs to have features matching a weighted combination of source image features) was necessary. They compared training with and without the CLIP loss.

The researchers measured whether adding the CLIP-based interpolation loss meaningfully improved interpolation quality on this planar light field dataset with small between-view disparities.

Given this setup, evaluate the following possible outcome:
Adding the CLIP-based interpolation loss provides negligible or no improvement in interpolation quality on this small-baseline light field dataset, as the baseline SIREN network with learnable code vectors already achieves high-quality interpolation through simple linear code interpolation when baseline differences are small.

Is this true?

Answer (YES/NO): YES